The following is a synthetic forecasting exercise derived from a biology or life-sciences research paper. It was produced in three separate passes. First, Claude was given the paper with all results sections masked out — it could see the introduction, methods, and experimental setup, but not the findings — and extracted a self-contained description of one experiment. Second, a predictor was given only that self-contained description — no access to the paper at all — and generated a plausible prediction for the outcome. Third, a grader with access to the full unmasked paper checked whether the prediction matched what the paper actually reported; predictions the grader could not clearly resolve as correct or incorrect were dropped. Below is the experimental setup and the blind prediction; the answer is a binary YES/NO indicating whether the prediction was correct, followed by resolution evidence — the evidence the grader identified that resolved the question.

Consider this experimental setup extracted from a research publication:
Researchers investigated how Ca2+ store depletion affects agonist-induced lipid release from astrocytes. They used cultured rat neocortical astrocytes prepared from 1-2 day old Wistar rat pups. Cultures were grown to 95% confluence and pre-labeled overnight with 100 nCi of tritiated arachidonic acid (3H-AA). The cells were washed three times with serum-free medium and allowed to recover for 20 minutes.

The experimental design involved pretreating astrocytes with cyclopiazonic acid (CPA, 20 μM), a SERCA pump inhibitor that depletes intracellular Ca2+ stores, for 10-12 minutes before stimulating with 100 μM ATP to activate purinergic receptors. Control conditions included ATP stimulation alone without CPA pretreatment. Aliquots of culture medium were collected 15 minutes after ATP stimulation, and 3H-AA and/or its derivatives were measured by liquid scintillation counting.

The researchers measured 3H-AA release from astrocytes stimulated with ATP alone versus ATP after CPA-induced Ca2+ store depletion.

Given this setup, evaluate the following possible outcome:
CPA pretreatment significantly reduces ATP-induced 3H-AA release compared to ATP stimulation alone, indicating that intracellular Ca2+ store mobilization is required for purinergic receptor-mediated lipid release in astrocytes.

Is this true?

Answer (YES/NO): NO